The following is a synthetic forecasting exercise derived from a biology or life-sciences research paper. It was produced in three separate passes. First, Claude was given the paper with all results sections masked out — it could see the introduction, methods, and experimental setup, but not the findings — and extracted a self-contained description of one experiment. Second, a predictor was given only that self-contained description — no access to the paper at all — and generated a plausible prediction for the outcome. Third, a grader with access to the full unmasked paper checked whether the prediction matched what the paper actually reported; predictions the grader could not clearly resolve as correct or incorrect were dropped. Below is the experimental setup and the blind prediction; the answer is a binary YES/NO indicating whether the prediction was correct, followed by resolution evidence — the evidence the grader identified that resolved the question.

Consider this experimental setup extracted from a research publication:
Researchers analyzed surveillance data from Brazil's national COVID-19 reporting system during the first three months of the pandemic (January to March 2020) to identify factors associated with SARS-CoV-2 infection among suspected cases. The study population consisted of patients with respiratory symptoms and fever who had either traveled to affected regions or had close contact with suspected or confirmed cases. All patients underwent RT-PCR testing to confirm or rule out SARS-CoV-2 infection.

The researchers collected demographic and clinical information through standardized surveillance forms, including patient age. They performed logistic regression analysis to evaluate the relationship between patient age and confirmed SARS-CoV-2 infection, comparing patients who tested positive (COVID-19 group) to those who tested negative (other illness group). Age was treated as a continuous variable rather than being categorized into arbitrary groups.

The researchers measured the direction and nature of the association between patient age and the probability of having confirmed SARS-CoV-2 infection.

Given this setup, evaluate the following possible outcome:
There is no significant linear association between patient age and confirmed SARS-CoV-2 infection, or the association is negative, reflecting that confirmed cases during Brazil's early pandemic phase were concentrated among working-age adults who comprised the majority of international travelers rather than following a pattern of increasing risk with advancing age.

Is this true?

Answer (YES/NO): NO